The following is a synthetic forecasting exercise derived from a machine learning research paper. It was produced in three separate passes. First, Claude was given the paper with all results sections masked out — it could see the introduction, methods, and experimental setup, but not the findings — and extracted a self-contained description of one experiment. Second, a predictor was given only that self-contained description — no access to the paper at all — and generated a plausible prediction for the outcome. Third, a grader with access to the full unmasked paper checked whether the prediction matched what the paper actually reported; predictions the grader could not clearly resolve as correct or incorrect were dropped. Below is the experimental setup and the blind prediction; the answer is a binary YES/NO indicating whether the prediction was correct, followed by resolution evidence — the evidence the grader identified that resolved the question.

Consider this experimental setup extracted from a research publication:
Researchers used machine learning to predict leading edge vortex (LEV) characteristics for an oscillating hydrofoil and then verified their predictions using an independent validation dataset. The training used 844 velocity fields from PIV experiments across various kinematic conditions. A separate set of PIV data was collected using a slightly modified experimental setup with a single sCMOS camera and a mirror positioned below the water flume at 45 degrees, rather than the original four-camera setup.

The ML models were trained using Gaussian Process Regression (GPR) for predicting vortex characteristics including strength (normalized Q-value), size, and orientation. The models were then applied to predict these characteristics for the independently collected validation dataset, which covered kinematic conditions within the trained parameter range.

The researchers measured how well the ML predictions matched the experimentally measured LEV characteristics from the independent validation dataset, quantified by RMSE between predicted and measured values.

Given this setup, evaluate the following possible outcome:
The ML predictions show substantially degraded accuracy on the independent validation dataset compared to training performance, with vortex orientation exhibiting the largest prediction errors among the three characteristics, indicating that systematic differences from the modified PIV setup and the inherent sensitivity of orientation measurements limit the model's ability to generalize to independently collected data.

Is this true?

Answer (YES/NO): NO